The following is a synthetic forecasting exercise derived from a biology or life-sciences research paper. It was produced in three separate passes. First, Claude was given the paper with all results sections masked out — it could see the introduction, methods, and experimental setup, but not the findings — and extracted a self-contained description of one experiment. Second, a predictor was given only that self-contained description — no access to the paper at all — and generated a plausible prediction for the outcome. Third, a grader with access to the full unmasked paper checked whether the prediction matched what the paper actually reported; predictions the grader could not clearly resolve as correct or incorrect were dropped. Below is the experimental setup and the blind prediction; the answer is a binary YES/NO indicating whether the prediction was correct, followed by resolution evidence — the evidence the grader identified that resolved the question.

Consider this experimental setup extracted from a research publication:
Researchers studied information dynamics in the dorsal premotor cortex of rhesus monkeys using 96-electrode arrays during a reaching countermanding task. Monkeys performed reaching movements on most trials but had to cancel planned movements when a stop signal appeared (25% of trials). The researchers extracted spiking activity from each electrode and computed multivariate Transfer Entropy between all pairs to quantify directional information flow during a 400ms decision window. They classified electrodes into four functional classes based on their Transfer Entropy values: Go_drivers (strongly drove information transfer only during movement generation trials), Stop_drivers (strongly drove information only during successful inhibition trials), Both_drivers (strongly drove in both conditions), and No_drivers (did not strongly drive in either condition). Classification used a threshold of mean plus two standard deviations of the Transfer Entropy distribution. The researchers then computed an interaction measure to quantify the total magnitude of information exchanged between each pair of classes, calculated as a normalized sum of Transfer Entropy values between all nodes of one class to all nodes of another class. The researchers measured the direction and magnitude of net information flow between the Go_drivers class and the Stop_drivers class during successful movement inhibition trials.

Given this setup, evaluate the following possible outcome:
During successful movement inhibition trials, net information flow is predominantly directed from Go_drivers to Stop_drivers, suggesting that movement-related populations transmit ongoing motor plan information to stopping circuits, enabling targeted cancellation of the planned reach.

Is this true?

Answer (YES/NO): NO